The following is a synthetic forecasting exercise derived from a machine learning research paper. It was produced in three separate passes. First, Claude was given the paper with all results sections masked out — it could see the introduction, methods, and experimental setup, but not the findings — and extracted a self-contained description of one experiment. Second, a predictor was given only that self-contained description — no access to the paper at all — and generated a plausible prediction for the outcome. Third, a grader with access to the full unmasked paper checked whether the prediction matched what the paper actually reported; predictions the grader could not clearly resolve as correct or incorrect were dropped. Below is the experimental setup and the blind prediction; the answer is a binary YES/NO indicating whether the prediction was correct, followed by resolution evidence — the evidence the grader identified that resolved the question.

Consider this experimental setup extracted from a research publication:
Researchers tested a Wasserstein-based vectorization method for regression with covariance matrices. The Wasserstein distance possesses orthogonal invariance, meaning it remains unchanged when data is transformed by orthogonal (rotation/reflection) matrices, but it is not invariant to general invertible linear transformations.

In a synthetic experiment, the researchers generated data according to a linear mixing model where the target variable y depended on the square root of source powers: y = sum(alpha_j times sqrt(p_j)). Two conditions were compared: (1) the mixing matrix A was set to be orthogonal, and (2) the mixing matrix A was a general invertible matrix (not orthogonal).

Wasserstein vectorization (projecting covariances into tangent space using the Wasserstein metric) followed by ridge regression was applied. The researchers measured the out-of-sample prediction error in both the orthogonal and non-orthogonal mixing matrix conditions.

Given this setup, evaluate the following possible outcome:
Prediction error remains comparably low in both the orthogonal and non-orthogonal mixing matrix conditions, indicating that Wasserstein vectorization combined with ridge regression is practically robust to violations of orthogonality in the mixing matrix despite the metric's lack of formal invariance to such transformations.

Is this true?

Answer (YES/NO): YES